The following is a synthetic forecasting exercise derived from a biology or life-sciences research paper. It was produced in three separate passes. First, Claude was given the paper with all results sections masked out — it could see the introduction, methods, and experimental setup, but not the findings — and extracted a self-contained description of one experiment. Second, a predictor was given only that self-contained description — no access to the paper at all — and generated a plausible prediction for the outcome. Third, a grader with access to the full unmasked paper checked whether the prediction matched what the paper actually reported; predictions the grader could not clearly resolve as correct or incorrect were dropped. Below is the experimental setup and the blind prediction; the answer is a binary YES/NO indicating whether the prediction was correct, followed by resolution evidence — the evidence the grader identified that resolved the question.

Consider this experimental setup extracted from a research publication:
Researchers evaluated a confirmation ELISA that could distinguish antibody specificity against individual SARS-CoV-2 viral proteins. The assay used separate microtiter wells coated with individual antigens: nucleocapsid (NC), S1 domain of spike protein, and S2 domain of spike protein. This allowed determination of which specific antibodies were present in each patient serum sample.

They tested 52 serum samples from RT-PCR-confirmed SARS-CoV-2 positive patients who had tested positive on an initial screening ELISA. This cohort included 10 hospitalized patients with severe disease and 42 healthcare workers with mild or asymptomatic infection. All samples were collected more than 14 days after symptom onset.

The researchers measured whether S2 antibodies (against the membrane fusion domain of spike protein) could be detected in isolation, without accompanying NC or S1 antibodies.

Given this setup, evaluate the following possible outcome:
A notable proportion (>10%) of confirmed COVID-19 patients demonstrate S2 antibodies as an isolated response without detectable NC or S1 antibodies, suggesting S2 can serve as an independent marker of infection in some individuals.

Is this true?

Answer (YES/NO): NO